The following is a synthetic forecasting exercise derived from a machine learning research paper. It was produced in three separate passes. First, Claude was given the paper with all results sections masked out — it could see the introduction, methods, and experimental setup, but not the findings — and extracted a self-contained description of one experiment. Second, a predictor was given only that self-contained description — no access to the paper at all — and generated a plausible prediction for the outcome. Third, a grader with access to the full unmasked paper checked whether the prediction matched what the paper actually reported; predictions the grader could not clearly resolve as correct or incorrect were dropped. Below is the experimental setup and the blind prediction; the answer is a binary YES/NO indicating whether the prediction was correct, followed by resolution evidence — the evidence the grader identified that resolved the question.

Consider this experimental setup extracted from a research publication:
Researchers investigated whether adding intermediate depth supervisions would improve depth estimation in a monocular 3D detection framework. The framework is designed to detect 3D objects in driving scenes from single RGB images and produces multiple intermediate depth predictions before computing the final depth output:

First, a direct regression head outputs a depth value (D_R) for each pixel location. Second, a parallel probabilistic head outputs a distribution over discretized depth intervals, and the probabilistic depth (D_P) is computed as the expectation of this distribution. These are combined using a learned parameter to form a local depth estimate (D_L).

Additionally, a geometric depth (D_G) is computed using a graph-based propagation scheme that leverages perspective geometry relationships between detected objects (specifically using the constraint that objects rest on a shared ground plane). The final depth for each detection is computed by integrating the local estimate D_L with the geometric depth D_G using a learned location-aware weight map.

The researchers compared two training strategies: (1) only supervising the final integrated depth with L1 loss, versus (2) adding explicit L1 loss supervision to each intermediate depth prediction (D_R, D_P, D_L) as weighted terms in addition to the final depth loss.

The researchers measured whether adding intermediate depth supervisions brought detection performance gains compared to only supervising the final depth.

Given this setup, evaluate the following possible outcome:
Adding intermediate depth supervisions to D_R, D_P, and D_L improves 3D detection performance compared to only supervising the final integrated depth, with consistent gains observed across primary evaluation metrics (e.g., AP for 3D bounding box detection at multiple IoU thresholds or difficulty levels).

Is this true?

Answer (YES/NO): NO